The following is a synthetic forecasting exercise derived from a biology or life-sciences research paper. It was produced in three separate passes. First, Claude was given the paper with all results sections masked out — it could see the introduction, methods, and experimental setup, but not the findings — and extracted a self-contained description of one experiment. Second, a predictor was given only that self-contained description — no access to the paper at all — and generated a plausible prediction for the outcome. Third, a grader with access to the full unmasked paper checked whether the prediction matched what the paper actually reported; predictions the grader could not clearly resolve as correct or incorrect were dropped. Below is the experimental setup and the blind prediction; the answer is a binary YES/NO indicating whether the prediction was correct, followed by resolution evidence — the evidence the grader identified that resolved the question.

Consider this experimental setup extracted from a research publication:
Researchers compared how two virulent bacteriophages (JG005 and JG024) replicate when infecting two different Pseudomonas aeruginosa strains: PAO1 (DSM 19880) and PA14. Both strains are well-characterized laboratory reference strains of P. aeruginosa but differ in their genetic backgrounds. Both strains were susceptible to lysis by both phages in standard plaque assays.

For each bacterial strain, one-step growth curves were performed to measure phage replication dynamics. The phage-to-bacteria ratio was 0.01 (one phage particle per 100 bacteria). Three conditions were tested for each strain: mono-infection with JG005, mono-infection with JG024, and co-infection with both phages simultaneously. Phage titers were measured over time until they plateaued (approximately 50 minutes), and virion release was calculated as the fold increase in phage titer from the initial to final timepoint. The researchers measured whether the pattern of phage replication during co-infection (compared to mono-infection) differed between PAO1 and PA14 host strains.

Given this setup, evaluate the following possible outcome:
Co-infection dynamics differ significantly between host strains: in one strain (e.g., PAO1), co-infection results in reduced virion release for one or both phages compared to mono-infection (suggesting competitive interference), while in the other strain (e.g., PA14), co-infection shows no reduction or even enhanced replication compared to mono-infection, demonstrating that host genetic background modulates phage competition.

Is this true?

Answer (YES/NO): NO